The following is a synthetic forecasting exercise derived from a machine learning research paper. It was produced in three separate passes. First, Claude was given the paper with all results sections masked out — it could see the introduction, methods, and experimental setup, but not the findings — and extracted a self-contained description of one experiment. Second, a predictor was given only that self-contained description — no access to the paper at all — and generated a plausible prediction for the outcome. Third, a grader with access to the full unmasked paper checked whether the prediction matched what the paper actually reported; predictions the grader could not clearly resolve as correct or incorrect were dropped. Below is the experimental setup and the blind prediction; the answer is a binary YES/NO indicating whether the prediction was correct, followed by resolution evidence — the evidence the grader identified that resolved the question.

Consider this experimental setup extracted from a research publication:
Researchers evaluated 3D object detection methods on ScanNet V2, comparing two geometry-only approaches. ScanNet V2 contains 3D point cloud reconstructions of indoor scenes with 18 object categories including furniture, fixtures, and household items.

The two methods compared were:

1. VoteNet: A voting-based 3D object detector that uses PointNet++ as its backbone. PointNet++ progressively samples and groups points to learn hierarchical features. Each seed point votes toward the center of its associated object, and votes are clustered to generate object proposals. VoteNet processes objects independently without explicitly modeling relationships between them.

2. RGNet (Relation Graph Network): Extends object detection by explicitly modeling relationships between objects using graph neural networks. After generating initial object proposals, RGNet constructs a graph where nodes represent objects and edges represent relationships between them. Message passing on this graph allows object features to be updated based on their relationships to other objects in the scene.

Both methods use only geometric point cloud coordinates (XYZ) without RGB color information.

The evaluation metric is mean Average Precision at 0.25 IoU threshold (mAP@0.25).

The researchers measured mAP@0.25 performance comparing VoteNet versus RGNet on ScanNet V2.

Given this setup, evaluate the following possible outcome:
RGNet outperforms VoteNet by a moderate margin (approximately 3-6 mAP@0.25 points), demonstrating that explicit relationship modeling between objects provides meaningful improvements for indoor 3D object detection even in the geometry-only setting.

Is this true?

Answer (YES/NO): NO